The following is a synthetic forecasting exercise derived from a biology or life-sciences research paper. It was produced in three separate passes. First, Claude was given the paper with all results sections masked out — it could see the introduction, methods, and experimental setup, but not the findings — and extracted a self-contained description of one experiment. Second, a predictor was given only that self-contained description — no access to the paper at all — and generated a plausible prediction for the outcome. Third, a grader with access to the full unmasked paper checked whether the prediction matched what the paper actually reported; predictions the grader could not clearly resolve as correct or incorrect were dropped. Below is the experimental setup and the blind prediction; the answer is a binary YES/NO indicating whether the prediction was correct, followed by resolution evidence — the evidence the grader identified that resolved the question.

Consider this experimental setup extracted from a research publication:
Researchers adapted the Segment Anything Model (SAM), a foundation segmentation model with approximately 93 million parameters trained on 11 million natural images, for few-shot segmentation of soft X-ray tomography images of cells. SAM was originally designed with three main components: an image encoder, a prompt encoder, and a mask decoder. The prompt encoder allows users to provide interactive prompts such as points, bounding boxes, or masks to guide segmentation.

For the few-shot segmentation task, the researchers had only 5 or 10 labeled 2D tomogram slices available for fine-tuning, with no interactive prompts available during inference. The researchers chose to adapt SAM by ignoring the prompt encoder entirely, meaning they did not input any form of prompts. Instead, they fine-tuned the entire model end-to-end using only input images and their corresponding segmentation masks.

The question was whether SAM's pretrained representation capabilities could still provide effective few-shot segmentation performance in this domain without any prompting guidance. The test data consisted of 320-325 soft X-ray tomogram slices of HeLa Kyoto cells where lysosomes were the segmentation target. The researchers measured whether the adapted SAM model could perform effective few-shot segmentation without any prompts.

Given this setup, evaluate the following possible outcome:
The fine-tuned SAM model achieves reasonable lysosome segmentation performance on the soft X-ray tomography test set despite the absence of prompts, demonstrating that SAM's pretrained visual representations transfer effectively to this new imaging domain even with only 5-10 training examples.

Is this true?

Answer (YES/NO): YES